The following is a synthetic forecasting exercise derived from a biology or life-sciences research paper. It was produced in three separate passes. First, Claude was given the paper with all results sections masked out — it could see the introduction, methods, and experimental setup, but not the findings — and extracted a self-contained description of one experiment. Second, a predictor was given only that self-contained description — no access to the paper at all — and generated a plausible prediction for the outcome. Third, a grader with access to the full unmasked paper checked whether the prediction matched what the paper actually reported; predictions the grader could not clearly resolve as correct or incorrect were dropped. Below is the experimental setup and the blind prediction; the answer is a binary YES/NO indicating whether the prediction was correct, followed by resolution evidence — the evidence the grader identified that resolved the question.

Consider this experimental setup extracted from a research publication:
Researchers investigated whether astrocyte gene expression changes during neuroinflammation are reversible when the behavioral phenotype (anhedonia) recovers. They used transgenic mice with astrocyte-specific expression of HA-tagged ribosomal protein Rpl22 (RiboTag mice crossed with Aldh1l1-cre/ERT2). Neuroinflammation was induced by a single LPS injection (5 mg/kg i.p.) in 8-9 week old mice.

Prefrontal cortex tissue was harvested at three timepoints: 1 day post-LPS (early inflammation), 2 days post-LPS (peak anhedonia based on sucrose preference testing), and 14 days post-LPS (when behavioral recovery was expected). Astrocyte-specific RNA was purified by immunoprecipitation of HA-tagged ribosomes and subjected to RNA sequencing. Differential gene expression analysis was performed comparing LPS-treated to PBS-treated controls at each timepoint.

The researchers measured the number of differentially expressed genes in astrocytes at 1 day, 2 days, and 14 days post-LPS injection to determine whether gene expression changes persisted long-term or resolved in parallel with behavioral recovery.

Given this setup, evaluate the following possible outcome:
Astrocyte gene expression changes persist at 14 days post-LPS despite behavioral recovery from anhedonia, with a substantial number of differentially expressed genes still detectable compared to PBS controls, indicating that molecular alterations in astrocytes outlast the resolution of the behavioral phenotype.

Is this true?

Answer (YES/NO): NO